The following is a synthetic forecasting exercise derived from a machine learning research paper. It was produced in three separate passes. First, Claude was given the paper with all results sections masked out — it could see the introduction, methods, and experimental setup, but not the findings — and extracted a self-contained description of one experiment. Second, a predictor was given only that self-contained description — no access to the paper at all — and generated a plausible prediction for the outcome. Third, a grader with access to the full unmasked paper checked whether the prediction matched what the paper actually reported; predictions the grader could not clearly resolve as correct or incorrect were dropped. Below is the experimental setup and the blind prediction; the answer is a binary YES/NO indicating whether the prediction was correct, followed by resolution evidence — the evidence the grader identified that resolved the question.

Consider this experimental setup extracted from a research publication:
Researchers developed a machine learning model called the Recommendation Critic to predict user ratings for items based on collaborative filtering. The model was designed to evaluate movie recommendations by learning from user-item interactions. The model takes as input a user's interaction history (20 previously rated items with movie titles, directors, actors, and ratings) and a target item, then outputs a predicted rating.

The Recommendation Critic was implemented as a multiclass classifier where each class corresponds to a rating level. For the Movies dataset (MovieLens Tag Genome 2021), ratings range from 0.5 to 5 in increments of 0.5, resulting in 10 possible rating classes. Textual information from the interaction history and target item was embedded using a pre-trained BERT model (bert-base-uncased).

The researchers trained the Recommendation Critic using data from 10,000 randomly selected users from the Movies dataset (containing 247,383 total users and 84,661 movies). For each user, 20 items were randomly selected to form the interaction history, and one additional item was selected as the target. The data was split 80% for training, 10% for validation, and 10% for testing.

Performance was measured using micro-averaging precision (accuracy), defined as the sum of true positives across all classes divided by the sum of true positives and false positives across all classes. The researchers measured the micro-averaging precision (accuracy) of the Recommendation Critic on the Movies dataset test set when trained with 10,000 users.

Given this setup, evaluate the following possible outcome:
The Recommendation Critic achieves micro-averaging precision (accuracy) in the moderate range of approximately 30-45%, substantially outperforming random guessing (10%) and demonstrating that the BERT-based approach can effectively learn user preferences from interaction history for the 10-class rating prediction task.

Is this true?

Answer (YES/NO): NO